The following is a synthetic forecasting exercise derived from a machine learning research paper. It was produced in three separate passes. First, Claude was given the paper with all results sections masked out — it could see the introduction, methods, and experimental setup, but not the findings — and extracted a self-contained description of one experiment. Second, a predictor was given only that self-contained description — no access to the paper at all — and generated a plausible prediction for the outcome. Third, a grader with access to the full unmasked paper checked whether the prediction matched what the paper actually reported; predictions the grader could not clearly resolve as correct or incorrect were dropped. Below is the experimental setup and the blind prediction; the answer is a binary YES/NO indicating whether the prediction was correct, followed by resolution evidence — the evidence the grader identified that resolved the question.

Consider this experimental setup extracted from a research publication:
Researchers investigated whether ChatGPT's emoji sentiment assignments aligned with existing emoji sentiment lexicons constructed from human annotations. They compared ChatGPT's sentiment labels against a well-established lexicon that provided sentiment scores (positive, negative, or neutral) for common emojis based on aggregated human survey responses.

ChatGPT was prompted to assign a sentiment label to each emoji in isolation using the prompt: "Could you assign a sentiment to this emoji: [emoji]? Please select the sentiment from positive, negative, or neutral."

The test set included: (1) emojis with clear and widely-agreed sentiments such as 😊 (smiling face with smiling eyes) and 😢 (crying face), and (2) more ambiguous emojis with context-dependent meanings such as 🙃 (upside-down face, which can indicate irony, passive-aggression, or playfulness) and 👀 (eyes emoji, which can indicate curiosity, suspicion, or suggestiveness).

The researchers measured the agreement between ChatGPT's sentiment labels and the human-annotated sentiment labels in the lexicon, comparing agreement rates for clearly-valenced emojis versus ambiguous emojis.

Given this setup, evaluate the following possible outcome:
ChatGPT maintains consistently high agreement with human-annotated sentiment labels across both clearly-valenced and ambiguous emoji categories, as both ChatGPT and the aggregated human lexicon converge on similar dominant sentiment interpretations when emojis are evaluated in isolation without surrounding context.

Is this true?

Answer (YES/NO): YES